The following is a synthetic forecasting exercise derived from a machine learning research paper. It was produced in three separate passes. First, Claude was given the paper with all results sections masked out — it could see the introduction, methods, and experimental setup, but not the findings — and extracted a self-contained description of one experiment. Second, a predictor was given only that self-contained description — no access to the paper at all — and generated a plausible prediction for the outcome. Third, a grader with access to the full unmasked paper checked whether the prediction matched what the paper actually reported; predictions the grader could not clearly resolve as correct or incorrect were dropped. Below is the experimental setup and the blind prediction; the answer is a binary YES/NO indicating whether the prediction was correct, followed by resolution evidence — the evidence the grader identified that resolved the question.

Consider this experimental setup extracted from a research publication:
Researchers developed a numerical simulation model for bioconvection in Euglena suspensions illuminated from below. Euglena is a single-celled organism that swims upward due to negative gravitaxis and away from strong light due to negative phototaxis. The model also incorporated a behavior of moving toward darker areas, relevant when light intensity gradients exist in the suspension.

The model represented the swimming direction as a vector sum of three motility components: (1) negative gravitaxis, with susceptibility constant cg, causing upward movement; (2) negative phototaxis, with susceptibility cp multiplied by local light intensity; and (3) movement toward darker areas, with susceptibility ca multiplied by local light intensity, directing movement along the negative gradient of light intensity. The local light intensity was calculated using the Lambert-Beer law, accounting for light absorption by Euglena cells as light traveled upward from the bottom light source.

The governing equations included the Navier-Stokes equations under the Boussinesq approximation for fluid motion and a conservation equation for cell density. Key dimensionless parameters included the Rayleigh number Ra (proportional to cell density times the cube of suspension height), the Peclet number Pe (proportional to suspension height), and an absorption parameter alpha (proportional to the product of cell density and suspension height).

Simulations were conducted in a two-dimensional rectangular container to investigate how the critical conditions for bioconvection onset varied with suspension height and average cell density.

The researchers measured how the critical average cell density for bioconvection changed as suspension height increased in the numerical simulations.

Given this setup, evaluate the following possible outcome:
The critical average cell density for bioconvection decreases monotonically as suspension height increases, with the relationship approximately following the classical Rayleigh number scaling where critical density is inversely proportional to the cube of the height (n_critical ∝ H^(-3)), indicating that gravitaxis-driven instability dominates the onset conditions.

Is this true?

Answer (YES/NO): NO